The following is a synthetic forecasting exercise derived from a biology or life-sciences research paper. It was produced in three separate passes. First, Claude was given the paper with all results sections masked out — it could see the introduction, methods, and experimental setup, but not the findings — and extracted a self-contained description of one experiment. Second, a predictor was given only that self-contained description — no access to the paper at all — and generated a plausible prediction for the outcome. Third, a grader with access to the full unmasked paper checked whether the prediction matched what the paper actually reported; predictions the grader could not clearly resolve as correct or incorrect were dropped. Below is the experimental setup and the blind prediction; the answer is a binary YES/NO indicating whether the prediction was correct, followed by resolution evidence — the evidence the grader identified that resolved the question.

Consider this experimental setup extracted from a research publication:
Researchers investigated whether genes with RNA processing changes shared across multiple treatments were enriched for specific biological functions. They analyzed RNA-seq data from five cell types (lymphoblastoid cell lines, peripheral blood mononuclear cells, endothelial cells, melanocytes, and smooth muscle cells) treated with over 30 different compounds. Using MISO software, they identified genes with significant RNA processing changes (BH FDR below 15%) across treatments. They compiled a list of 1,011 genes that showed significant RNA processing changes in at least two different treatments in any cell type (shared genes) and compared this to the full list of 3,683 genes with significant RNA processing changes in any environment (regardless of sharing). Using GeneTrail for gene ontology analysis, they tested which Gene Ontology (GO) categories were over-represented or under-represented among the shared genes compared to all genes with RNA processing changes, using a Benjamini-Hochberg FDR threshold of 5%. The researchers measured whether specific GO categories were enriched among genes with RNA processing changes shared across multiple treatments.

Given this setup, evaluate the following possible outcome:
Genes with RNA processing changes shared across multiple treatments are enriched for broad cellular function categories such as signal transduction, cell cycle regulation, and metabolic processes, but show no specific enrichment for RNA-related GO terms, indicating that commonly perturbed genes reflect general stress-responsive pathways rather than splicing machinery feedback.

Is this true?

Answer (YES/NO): NO